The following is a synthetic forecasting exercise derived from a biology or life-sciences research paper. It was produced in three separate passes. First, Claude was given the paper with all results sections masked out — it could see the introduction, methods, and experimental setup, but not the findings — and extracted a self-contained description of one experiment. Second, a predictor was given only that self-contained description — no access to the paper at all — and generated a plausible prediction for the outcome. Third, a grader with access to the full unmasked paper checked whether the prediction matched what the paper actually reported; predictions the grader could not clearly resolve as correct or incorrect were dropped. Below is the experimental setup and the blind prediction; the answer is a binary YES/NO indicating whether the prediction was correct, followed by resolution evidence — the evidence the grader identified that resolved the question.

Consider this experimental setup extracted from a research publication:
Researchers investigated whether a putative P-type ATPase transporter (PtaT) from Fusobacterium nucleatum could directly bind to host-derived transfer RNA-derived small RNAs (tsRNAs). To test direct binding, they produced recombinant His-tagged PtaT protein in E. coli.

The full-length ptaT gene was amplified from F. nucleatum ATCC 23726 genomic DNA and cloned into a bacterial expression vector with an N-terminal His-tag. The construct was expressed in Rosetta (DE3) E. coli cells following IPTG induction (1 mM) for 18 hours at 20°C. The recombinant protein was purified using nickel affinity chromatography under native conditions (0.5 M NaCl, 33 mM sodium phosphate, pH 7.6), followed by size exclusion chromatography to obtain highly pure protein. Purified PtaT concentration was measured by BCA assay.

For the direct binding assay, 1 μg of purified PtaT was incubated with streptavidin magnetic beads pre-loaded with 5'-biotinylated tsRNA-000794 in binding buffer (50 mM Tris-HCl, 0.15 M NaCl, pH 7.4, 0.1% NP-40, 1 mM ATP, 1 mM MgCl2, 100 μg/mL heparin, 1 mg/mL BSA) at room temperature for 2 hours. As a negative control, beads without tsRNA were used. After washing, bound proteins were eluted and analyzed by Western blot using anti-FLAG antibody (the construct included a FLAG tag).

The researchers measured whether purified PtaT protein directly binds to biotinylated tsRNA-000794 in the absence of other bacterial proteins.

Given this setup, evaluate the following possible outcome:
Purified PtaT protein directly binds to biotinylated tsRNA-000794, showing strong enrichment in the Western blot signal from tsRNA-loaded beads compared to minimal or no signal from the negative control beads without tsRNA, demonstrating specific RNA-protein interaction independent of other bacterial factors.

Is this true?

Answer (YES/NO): YES